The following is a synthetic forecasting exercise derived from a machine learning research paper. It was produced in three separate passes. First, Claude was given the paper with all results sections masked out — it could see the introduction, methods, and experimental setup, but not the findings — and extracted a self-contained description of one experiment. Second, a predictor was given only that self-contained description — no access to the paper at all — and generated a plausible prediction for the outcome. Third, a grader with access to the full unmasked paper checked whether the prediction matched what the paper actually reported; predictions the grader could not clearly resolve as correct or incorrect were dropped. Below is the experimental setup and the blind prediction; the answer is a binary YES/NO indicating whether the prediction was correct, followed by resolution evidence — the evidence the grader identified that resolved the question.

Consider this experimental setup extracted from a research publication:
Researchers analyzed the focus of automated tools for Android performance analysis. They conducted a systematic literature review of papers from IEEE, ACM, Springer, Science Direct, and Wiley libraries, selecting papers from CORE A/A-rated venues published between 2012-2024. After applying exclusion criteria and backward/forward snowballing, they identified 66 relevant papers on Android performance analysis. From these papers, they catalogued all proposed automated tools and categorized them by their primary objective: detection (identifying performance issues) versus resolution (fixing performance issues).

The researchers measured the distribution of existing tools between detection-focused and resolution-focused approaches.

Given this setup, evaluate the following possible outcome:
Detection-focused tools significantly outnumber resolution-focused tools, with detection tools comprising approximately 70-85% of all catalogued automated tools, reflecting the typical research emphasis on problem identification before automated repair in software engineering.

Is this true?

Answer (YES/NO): YES